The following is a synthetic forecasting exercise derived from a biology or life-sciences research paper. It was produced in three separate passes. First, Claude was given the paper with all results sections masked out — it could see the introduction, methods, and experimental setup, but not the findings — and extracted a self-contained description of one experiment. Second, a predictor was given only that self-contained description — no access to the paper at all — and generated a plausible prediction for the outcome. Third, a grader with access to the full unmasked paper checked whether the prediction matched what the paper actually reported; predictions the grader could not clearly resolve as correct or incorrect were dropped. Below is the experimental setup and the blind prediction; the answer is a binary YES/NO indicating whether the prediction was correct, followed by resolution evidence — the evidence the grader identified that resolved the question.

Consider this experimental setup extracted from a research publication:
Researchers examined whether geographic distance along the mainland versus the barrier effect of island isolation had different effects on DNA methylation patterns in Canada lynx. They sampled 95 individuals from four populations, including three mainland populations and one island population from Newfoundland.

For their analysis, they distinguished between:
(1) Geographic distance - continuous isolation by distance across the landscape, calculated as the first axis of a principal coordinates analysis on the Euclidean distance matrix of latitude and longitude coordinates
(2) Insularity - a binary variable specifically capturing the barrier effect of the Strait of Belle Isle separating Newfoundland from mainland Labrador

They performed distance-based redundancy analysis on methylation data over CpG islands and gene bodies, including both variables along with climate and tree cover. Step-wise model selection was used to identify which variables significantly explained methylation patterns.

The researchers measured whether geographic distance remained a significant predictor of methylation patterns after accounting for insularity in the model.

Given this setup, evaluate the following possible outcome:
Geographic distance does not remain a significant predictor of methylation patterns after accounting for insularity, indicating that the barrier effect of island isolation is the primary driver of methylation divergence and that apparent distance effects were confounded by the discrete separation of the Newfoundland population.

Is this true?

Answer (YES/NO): NO